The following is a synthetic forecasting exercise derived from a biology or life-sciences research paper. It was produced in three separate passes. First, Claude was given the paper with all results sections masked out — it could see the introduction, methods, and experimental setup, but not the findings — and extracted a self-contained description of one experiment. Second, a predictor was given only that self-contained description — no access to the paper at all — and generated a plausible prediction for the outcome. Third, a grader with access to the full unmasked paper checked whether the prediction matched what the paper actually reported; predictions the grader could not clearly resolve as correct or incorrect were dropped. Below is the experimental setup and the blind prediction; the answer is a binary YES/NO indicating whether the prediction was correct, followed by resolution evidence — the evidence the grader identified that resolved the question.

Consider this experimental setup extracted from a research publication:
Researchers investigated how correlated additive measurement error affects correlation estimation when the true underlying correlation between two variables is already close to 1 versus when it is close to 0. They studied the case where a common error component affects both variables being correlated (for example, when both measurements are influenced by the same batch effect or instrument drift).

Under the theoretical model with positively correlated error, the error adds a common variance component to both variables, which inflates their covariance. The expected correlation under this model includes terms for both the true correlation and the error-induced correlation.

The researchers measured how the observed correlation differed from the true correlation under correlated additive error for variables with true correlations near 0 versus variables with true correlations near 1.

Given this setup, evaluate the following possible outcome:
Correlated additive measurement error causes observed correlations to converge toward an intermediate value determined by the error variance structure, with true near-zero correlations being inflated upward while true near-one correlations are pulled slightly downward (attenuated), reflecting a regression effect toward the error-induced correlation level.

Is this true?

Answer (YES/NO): YES